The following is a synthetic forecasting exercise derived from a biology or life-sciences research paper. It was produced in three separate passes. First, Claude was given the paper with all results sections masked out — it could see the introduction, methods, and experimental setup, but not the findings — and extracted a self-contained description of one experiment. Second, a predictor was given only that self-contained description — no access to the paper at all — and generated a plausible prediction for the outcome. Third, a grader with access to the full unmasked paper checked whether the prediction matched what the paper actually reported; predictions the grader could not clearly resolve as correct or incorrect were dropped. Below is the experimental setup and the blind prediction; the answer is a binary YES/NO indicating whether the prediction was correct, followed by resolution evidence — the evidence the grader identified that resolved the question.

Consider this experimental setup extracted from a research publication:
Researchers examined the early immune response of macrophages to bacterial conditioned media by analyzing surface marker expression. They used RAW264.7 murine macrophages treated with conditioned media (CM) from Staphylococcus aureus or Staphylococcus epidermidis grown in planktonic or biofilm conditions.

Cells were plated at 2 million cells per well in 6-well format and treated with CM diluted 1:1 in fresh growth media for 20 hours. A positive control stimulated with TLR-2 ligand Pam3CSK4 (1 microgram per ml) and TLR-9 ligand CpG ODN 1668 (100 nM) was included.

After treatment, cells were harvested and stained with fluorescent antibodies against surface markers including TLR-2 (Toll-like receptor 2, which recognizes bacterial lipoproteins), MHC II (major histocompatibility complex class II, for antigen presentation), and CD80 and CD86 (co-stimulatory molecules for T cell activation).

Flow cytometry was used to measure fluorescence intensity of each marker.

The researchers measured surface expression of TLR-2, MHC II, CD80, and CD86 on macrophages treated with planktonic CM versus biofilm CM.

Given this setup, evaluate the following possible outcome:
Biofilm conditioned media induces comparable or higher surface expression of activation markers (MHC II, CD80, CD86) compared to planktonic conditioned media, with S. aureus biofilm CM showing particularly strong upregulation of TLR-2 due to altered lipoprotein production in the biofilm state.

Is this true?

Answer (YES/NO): NO